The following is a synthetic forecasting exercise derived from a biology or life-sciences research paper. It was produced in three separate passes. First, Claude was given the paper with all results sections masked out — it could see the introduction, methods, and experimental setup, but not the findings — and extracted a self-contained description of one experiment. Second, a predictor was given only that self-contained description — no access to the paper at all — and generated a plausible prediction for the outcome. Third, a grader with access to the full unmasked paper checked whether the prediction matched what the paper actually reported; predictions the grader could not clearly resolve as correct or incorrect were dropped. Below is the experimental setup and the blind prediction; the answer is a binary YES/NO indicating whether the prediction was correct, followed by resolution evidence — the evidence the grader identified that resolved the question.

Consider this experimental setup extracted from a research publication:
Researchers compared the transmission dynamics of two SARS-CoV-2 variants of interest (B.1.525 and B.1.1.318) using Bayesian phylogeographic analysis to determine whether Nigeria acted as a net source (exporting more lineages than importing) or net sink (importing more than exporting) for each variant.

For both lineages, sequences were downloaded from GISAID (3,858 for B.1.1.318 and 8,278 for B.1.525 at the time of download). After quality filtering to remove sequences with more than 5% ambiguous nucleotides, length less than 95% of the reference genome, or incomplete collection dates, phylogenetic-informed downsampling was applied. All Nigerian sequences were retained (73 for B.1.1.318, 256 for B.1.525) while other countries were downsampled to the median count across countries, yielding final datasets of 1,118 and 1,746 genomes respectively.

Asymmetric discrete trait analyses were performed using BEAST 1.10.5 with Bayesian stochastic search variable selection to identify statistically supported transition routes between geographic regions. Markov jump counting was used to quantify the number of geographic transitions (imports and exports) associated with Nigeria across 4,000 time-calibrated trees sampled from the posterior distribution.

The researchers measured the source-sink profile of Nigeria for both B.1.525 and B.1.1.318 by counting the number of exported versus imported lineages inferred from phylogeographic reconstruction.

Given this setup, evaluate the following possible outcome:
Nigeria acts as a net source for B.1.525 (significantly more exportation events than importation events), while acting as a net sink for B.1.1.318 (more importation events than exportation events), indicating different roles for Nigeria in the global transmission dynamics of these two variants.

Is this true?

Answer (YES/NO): YES